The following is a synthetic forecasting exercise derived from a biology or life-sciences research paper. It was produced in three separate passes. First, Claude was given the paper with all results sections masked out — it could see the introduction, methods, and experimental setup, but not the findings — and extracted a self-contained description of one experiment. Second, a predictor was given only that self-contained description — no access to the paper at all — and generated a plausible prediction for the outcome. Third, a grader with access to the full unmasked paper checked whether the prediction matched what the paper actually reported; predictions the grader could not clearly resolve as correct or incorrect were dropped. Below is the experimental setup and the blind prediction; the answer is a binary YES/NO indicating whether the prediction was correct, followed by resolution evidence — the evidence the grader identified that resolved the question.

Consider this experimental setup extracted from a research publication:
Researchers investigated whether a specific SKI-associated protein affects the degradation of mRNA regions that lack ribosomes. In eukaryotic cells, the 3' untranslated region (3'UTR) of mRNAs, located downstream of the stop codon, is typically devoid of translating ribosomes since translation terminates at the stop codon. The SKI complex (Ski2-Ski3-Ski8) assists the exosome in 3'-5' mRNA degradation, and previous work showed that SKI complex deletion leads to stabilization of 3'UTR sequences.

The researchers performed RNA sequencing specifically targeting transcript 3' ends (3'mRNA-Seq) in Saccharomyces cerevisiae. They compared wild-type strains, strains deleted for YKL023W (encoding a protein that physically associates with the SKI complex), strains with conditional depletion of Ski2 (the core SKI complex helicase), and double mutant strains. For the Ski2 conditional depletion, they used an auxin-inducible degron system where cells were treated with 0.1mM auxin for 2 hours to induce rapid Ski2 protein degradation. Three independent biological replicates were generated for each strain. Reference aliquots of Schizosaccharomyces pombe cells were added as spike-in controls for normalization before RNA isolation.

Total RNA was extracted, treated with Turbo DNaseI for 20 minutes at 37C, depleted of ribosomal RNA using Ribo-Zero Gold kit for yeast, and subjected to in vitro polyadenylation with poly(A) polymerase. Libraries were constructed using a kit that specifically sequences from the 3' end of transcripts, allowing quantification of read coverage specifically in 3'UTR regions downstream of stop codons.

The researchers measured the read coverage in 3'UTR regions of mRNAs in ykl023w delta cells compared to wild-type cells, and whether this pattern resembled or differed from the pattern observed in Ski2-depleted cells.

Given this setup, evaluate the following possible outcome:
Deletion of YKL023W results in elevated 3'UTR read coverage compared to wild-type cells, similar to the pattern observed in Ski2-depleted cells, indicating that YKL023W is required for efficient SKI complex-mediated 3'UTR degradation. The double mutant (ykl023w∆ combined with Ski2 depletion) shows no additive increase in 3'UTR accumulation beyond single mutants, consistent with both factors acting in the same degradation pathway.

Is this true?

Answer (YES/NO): NO